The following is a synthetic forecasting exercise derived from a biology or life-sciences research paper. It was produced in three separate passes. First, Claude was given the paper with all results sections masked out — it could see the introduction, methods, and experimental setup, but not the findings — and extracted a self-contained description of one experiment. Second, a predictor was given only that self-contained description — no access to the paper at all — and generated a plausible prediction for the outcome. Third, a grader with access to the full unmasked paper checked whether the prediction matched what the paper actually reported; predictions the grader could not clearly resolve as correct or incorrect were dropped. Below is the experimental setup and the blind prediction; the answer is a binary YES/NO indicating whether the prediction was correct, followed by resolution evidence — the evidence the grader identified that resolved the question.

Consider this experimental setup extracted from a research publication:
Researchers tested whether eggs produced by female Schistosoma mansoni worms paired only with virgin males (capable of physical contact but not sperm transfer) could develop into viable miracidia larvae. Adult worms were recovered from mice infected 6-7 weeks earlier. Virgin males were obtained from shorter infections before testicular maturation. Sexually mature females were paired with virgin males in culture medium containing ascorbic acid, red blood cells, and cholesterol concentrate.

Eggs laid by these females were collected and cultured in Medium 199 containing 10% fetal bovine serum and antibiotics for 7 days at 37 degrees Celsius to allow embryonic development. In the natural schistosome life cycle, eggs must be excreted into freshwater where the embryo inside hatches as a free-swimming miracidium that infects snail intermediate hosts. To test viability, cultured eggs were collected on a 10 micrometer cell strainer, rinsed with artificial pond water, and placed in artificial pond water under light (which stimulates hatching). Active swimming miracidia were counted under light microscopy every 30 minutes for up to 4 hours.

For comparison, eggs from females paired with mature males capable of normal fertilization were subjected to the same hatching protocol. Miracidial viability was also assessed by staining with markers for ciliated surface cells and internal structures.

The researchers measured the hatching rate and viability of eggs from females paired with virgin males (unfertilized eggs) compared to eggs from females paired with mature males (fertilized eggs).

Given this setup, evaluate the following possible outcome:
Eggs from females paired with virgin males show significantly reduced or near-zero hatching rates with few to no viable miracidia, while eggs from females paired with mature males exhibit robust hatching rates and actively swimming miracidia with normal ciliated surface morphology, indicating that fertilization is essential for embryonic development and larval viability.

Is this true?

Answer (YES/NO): NO